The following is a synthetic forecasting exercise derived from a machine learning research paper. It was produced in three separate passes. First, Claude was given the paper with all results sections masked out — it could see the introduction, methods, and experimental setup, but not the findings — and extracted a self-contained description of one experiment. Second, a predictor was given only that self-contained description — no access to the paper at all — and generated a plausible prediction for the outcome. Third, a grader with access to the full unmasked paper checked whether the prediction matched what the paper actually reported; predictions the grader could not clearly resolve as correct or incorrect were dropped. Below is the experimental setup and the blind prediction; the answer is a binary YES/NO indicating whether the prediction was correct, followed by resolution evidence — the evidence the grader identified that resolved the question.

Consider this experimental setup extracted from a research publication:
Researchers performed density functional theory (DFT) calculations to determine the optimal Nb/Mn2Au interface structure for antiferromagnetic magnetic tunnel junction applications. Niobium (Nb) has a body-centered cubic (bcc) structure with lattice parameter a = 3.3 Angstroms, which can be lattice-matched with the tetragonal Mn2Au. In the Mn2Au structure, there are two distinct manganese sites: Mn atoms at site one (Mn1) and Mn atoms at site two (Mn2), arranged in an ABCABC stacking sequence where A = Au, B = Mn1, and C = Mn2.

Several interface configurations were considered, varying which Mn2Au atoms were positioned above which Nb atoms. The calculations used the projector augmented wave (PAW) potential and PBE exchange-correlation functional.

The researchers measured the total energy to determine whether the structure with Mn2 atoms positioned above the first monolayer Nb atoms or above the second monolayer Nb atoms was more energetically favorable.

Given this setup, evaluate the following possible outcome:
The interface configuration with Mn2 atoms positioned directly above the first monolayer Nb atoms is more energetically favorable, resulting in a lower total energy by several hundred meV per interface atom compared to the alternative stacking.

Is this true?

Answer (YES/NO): NO